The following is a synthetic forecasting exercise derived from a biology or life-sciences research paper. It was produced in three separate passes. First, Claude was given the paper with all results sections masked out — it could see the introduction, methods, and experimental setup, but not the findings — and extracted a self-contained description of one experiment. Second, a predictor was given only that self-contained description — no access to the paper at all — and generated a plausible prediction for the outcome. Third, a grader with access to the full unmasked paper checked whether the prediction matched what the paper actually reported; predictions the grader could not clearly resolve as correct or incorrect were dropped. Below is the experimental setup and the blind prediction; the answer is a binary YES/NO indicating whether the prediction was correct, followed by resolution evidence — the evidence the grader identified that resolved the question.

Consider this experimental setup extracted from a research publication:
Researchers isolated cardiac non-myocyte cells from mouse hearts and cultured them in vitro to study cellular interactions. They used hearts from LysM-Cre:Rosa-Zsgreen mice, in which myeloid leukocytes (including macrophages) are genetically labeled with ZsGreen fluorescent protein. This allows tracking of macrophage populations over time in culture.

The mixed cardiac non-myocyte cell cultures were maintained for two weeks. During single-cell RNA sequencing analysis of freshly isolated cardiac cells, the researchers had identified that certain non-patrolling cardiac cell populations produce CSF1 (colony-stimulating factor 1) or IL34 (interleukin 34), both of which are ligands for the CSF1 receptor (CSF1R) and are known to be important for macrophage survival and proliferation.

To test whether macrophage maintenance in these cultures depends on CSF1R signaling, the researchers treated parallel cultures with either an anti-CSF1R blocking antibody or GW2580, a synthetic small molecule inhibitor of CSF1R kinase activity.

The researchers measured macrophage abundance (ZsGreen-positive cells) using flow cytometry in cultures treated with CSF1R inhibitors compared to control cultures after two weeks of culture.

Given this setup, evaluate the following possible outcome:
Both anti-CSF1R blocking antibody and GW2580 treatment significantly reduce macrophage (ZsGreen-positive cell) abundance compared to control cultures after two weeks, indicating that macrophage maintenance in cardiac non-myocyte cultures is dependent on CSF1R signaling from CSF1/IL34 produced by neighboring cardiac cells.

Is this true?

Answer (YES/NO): YES